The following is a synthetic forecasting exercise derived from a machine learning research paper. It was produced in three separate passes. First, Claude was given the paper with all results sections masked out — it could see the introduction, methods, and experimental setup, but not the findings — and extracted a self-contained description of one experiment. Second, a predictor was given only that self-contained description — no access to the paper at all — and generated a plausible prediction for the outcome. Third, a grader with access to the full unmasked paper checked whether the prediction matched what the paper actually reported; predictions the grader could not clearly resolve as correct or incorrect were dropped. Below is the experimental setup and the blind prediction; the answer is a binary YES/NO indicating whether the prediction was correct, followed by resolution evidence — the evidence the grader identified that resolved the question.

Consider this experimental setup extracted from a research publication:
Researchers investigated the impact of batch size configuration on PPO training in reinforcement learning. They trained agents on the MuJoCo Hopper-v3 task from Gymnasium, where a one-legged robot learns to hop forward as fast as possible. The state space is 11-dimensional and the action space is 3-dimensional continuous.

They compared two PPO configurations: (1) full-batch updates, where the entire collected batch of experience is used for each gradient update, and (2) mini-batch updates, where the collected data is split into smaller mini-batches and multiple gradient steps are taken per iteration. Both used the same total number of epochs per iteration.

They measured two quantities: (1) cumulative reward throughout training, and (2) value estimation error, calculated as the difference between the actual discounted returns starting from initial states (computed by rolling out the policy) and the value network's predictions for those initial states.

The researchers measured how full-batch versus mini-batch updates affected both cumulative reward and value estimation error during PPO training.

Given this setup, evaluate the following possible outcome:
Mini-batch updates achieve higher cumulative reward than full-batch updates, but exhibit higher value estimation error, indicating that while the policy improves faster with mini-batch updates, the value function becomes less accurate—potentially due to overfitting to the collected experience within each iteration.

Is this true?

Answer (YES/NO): NO